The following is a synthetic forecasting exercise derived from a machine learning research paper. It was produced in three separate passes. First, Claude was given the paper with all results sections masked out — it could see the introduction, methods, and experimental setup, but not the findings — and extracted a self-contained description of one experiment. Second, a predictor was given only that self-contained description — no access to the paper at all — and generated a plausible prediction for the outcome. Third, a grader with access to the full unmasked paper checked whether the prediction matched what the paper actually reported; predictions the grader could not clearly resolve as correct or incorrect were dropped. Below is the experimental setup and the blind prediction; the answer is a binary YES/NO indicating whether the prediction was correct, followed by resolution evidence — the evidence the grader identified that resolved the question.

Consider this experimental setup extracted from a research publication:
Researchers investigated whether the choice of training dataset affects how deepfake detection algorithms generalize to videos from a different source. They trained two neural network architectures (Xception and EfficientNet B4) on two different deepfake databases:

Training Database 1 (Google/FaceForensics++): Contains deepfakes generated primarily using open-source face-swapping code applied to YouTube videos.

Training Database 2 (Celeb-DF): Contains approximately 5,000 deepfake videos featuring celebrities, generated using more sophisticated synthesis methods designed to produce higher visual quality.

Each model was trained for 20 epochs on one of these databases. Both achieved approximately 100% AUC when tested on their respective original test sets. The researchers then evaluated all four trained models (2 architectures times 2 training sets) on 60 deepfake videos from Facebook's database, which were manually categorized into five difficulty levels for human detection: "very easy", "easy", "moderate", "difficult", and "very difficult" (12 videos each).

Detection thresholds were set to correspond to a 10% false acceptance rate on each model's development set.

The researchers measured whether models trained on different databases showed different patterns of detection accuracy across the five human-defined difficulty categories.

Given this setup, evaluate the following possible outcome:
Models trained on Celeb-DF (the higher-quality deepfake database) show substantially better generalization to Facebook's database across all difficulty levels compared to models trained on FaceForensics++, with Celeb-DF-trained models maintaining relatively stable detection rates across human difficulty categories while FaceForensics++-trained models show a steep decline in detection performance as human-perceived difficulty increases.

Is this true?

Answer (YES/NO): NO